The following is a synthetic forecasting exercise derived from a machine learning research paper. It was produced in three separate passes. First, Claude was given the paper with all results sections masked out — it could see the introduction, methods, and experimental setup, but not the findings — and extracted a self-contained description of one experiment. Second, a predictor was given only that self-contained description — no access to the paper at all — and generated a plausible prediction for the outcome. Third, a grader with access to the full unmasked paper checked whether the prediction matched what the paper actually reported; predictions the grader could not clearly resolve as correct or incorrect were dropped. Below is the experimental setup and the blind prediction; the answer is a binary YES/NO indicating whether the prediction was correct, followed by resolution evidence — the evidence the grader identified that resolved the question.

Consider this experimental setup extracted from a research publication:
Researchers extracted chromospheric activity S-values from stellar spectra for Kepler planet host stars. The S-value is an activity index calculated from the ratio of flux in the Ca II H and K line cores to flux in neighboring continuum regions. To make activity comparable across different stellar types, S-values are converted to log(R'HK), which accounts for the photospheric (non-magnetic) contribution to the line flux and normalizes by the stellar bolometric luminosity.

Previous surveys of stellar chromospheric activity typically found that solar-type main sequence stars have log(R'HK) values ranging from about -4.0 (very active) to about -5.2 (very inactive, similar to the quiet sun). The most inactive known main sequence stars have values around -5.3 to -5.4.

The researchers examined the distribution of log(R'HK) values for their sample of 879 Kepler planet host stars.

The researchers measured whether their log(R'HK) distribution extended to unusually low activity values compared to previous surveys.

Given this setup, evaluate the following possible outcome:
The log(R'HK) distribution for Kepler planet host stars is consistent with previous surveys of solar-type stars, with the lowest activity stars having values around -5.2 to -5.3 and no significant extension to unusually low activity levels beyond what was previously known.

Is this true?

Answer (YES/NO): NO